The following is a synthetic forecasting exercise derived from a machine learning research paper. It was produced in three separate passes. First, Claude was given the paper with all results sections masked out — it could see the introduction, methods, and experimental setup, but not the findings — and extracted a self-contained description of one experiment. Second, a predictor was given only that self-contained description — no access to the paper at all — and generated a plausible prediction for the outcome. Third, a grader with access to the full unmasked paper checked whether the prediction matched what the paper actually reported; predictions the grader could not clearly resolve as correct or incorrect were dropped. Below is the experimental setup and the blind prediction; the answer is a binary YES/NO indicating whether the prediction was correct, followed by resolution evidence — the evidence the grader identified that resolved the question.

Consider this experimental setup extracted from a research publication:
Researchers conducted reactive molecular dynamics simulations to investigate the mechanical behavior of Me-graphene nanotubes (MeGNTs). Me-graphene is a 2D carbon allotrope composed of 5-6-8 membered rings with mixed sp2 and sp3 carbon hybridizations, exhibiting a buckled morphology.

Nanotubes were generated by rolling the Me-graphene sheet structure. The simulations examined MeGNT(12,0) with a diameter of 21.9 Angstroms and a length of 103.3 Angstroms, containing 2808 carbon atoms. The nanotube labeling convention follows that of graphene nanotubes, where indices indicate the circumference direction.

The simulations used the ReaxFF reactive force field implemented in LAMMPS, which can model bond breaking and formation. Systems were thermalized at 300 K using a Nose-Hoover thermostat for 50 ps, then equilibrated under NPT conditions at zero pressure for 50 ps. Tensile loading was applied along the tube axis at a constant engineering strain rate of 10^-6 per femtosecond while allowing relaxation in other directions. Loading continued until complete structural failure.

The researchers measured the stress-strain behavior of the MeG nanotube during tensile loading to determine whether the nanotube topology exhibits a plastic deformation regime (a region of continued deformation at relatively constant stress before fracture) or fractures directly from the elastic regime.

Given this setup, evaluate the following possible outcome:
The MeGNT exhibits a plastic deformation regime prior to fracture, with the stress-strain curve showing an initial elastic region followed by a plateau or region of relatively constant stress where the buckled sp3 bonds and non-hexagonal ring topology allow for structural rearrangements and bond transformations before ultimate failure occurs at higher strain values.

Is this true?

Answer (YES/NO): YES